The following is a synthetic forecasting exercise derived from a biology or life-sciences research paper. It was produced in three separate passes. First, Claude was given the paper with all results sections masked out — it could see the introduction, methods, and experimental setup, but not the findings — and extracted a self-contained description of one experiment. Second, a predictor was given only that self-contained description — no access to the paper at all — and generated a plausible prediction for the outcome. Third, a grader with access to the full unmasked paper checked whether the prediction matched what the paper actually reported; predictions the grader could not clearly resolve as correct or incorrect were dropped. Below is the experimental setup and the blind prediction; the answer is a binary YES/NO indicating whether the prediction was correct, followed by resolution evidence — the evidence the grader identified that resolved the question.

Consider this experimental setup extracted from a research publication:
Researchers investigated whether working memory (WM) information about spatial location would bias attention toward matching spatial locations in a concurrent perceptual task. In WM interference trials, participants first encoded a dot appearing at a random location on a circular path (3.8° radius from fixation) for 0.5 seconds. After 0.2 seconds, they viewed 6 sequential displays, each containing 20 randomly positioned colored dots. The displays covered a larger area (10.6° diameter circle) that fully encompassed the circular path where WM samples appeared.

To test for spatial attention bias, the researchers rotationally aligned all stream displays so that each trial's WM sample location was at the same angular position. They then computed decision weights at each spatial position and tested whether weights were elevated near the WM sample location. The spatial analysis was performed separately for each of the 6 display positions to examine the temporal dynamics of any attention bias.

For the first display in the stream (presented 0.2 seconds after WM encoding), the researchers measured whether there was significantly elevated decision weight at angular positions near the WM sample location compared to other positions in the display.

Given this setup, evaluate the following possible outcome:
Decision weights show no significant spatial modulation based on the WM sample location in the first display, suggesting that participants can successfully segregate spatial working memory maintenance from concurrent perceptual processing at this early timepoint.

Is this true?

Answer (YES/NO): NO